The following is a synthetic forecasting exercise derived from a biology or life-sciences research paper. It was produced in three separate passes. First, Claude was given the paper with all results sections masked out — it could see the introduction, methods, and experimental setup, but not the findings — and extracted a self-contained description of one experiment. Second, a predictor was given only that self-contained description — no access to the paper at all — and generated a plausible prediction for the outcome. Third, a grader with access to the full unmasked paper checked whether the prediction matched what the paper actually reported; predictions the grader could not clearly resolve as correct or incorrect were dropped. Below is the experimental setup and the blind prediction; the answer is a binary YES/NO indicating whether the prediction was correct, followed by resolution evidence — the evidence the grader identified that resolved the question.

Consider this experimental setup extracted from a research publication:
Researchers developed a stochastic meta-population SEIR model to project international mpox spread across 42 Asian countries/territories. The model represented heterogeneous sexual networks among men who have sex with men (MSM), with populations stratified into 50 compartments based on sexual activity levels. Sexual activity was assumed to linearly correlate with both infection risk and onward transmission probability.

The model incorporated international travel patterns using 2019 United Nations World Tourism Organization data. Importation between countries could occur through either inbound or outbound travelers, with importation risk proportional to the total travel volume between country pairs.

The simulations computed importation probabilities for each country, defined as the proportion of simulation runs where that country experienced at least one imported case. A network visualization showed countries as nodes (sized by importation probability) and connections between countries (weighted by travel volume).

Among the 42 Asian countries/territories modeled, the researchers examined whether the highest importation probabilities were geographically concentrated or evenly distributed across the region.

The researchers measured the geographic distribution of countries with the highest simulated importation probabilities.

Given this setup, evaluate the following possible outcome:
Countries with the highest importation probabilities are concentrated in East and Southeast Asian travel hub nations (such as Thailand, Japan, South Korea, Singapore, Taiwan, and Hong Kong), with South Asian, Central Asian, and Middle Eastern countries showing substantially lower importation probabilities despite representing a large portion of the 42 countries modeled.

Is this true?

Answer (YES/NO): YES